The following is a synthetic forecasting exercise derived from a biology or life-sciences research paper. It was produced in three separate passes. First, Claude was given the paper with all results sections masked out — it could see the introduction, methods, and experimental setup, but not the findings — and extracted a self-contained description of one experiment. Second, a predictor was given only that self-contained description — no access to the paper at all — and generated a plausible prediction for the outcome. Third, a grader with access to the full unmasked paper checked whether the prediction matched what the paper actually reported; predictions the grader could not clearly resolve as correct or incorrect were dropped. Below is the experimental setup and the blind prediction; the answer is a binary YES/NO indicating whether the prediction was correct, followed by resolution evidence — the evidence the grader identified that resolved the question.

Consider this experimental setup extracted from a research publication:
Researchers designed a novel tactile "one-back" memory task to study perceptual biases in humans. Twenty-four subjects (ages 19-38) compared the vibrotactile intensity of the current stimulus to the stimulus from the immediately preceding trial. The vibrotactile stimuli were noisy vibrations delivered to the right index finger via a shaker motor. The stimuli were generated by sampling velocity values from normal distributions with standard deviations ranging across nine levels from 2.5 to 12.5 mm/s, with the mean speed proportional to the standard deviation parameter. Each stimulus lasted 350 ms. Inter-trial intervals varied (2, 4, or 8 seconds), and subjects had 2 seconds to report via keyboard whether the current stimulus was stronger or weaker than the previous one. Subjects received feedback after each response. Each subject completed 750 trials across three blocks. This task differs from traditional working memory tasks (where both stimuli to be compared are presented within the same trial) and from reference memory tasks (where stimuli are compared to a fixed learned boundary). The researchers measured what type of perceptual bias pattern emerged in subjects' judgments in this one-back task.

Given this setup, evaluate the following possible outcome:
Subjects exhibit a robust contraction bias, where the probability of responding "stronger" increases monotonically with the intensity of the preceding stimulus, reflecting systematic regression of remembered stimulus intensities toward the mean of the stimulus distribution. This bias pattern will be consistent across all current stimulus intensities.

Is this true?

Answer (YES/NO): NO